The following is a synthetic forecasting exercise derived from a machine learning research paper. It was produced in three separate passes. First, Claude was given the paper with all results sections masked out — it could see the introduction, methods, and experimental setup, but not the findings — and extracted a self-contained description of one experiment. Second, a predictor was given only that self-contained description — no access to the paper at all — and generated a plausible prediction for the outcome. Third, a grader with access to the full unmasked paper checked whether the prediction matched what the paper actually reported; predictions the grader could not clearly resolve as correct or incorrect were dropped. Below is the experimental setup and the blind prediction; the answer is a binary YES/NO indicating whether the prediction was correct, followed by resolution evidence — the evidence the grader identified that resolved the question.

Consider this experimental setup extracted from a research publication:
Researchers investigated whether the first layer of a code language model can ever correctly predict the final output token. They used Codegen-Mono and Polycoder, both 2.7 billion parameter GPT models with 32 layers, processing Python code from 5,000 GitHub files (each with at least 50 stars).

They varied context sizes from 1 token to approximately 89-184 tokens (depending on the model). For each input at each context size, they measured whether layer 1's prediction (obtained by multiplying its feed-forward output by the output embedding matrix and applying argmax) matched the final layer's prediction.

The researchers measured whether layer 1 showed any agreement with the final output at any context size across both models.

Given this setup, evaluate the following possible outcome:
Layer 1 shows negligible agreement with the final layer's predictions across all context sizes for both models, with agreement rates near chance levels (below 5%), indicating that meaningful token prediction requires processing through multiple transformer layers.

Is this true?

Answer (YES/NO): NO